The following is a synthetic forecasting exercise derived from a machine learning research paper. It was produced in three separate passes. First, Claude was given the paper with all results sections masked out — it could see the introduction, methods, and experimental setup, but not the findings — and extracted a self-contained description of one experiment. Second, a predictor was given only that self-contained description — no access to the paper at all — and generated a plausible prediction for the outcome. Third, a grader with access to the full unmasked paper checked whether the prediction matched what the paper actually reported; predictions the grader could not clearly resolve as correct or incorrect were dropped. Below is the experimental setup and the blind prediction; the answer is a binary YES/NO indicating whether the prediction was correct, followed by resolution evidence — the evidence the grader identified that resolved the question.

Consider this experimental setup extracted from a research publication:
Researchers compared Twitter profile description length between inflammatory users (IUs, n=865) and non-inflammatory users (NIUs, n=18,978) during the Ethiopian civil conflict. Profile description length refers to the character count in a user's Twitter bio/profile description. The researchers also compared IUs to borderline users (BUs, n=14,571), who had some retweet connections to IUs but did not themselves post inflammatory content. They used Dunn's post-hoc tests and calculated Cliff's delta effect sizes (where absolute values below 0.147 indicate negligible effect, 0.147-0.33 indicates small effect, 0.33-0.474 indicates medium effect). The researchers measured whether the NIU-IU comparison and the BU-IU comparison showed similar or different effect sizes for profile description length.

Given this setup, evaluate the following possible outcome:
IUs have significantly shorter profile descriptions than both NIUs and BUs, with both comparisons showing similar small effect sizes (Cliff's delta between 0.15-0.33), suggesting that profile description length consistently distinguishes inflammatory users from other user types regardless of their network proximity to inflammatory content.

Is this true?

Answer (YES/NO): NO